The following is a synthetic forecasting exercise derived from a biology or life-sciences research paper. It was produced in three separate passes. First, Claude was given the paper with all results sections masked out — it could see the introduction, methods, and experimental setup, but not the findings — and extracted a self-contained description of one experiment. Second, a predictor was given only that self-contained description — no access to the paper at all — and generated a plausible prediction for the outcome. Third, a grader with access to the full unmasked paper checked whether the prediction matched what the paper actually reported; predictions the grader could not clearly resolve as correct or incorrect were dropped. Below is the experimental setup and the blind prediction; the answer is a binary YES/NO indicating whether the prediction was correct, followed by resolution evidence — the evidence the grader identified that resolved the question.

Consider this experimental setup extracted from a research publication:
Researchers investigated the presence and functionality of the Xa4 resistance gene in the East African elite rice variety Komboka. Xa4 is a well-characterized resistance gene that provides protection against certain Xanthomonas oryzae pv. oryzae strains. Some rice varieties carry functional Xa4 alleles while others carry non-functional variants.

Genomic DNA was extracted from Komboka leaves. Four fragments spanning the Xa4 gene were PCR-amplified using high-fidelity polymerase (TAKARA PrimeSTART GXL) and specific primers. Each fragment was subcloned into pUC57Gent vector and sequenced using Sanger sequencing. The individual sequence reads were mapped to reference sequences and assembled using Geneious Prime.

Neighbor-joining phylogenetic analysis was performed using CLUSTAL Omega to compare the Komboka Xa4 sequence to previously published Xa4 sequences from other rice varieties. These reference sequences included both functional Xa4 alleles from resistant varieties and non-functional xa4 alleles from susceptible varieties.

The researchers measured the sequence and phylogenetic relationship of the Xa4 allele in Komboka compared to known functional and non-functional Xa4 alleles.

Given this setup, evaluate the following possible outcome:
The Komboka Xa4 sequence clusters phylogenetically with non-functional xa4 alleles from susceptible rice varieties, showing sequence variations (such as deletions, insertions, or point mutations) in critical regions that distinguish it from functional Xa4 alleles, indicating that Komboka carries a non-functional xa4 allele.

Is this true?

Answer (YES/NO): NO